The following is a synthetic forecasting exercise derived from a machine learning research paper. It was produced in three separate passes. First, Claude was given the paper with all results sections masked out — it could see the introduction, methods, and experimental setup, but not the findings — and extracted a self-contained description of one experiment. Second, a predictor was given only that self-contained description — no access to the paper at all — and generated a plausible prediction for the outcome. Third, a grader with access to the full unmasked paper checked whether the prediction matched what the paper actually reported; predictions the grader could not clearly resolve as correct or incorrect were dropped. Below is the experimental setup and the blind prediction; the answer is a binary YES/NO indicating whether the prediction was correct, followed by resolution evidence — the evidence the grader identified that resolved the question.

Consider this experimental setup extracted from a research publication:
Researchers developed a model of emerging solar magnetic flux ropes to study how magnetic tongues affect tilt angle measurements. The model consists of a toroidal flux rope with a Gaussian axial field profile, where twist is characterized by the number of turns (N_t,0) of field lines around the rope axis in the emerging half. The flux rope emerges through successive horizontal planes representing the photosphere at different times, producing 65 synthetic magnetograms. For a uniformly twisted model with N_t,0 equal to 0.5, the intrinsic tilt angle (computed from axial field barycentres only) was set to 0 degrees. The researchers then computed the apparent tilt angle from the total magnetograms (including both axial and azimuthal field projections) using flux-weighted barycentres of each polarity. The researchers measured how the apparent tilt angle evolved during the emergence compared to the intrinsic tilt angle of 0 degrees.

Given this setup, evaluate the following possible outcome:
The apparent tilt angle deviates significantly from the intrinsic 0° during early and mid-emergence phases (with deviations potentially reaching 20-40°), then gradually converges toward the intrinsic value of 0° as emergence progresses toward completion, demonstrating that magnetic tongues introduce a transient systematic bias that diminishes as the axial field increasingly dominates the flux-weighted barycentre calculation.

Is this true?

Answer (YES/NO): YES